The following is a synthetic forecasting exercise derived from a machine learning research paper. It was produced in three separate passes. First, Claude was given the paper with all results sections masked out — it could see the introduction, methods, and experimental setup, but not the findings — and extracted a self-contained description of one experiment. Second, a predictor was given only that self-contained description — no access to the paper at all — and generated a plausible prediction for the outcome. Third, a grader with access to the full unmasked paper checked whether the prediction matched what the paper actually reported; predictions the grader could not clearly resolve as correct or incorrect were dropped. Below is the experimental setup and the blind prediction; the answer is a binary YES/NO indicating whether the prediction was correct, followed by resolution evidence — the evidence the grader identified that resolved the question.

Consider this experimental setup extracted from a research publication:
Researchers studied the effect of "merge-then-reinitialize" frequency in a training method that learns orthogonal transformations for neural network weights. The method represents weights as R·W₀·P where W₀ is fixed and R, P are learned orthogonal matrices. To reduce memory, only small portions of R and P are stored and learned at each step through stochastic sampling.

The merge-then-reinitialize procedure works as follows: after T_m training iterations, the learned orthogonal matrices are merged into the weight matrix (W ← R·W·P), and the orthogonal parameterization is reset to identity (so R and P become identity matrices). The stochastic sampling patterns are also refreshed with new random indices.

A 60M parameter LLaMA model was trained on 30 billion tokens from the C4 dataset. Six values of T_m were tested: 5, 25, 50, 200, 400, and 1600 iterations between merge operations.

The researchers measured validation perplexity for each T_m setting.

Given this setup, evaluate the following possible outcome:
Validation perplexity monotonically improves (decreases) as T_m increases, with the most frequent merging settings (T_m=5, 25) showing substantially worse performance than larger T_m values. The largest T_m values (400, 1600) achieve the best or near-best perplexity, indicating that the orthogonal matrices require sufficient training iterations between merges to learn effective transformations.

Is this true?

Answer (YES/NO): NO